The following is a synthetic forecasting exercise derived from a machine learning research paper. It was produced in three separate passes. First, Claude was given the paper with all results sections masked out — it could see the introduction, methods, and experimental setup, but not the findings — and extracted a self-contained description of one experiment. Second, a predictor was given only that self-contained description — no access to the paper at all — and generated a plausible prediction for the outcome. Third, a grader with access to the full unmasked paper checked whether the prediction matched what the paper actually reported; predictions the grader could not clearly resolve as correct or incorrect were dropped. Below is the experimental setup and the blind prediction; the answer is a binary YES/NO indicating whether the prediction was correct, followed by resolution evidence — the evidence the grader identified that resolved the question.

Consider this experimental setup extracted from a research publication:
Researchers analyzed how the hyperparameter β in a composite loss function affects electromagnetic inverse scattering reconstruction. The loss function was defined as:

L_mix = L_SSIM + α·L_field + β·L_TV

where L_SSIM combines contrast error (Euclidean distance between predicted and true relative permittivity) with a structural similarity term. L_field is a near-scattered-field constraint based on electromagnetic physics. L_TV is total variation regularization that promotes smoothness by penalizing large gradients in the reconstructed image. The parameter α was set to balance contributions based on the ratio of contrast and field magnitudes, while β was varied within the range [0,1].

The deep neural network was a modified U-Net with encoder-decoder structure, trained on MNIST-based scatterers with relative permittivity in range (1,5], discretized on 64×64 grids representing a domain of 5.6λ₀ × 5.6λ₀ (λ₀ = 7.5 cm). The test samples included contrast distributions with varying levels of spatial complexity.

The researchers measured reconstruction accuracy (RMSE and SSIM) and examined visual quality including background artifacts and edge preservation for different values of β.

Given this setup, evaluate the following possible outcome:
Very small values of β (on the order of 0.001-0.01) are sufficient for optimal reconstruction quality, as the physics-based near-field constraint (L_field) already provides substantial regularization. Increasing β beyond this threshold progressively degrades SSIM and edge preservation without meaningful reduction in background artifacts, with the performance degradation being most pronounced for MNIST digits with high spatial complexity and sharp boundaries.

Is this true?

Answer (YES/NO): NO